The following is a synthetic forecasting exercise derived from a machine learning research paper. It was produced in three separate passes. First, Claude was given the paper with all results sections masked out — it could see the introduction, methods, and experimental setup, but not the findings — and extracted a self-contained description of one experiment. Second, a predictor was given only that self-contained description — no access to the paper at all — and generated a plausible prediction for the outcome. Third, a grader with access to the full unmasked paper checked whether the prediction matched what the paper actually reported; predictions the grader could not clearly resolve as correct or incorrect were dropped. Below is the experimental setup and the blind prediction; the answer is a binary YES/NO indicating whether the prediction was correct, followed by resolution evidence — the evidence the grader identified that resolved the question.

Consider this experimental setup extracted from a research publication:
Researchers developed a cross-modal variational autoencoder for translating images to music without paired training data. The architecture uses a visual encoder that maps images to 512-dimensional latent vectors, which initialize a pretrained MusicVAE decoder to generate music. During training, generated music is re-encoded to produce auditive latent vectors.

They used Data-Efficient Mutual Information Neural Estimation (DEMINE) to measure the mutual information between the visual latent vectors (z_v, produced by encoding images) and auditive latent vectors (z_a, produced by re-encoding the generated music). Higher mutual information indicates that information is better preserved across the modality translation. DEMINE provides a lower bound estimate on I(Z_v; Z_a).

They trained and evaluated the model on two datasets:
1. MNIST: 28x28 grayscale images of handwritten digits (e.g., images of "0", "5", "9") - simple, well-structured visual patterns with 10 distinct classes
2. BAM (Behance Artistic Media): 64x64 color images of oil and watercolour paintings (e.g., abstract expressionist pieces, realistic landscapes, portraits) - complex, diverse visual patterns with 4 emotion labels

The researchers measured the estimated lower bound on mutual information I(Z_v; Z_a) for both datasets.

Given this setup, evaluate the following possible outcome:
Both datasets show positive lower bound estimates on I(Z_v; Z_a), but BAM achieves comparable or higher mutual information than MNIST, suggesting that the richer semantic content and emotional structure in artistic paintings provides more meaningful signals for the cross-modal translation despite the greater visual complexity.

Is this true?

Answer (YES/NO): YES